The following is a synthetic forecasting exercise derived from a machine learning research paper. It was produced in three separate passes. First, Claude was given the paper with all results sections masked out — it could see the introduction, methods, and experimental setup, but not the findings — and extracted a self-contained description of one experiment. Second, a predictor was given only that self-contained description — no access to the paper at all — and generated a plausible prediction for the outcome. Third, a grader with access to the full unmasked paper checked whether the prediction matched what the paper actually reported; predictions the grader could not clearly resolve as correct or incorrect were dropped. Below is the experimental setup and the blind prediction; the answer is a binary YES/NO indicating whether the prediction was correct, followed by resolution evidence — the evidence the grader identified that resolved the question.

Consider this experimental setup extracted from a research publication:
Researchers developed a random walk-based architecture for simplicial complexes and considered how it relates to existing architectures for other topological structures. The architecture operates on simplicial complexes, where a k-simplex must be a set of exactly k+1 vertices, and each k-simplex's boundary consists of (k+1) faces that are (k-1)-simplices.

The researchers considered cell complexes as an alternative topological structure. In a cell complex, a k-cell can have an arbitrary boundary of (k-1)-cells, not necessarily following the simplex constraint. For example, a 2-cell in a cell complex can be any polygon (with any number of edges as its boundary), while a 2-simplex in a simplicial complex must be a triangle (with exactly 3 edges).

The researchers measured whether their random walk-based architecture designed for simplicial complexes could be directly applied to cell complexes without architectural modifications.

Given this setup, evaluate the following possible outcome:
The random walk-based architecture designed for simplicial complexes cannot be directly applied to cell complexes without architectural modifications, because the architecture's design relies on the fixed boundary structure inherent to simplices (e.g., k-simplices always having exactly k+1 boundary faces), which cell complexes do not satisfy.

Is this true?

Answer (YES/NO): NO